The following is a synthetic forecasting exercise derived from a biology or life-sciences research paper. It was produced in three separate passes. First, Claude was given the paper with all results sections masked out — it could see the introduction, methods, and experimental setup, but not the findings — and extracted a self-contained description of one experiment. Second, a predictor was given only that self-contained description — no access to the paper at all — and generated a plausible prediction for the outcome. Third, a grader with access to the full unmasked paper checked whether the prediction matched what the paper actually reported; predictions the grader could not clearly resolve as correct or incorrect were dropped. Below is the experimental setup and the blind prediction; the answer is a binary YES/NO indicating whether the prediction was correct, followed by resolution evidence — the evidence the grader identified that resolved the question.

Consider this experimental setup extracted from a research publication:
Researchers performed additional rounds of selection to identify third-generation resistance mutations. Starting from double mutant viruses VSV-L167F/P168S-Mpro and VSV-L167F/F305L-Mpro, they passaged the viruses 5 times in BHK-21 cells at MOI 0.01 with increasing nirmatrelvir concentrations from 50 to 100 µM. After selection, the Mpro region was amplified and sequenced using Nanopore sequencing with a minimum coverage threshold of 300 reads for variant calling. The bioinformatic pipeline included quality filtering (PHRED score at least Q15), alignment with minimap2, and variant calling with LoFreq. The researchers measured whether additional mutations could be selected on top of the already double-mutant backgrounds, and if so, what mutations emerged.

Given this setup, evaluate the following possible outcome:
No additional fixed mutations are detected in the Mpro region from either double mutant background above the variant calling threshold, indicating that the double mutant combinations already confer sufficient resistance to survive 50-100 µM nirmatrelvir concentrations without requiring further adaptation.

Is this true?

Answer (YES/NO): NO